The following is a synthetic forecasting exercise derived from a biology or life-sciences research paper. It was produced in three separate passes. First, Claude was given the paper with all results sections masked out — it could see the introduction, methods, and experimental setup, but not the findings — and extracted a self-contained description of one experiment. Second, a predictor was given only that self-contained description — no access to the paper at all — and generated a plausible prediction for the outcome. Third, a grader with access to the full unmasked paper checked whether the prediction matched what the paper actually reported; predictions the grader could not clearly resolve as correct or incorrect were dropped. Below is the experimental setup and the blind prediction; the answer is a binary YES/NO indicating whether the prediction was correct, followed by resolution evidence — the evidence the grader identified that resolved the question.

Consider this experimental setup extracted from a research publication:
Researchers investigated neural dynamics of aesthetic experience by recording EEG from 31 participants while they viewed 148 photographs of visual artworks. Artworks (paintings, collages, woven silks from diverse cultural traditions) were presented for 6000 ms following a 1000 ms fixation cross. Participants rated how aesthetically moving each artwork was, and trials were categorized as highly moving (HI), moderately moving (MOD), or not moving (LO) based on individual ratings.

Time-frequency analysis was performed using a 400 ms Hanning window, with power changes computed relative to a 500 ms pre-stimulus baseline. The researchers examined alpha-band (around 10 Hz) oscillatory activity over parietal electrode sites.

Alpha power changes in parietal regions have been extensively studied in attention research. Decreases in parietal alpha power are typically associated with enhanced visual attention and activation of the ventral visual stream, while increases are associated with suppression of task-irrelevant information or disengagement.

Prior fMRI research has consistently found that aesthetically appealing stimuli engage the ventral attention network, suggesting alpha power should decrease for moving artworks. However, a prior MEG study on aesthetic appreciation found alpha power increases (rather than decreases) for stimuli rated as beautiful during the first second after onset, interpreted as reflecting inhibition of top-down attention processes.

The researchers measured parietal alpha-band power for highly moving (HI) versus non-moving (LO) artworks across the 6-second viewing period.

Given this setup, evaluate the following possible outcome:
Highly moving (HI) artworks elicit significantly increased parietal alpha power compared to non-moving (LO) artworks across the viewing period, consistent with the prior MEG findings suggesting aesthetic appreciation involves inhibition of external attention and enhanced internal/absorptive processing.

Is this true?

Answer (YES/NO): NO